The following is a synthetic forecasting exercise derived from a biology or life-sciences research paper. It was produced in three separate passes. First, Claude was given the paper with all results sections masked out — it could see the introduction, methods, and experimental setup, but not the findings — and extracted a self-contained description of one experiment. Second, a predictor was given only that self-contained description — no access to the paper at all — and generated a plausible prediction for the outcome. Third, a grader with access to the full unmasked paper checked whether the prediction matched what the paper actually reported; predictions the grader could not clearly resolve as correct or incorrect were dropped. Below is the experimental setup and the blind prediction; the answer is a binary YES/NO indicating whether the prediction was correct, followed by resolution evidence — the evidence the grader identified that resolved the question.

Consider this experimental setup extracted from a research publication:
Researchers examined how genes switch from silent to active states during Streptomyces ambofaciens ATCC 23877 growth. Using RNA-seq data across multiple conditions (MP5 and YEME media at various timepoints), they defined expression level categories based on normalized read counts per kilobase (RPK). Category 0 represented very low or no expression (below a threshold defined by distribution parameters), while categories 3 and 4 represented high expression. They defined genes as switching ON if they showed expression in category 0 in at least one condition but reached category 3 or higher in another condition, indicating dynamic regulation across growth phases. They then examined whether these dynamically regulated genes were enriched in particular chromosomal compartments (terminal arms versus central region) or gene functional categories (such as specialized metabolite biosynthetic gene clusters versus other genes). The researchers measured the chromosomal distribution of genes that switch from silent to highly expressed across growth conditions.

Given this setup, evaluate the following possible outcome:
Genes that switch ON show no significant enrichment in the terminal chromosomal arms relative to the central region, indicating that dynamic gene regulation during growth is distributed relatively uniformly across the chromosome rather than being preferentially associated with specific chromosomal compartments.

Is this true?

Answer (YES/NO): NO